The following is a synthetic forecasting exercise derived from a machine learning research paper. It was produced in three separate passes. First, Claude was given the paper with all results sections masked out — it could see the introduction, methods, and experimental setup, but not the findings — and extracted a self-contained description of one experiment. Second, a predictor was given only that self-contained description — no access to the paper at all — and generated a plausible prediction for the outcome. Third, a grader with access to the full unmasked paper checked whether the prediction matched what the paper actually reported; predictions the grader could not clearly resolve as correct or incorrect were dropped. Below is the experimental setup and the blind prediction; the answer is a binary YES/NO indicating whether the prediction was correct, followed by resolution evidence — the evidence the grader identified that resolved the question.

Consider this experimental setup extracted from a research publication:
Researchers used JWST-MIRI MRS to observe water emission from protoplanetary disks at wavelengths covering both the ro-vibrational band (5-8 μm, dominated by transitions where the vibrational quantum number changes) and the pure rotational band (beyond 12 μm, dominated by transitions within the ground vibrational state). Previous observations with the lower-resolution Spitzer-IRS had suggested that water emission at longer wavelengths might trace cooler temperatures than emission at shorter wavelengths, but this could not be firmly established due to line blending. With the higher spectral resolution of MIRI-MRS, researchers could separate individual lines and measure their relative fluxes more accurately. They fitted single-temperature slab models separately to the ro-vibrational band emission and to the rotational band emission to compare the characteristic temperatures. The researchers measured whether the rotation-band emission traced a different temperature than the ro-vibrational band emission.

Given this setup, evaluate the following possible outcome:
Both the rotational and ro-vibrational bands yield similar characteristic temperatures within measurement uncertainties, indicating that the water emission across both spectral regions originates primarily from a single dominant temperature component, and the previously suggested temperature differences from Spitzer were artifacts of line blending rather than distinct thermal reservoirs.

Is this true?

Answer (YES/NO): NO